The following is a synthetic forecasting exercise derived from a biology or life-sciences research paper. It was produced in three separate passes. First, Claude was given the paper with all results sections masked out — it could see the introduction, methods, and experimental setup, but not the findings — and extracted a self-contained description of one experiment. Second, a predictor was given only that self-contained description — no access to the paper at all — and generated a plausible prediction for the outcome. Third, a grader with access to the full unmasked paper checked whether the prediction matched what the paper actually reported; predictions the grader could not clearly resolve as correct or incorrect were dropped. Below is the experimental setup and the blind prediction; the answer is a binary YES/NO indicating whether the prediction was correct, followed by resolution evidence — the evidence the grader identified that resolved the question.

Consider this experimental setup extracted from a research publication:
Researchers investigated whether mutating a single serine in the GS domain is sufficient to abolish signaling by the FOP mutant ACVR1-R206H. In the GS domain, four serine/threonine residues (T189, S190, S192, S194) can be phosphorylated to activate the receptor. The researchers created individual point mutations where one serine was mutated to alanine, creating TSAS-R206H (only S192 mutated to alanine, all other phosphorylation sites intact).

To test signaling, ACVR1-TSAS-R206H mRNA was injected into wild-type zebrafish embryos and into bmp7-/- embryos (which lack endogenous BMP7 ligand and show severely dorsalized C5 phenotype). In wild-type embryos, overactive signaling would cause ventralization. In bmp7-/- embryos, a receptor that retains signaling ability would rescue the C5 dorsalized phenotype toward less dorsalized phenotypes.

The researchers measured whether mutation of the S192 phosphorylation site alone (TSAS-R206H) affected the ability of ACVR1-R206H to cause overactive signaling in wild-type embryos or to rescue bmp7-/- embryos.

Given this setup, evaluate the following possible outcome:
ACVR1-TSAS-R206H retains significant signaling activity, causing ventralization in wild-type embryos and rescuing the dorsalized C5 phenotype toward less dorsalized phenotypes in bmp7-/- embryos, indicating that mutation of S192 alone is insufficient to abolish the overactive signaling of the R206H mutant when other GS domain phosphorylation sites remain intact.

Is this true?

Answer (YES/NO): YES